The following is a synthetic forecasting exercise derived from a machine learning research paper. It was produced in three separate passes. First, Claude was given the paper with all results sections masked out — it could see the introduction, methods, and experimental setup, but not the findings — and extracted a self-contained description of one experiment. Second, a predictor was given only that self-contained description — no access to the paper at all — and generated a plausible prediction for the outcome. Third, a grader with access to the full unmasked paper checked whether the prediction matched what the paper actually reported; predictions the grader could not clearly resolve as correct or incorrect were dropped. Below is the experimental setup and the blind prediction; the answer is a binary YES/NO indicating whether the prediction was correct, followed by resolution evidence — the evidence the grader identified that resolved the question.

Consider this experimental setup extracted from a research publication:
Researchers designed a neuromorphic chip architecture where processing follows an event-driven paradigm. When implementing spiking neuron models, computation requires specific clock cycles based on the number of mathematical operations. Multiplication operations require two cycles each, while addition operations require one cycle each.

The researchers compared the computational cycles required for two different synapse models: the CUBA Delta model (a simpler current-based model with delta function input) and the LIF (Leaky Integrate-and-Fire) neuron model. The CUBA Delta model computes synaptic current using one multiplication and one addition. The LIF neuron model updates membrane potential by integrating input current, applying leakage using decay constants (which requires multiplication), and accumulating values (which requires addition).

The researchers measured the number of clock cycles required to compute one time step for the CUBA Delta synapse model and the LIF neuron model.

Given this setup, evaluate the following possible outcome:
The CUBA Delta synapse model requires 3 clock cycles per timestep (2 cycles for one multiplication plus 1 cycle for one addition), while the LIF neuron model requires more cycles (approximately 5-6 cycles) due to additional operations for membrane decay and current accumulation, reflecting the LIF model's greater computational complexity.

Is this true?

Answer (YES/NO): NO